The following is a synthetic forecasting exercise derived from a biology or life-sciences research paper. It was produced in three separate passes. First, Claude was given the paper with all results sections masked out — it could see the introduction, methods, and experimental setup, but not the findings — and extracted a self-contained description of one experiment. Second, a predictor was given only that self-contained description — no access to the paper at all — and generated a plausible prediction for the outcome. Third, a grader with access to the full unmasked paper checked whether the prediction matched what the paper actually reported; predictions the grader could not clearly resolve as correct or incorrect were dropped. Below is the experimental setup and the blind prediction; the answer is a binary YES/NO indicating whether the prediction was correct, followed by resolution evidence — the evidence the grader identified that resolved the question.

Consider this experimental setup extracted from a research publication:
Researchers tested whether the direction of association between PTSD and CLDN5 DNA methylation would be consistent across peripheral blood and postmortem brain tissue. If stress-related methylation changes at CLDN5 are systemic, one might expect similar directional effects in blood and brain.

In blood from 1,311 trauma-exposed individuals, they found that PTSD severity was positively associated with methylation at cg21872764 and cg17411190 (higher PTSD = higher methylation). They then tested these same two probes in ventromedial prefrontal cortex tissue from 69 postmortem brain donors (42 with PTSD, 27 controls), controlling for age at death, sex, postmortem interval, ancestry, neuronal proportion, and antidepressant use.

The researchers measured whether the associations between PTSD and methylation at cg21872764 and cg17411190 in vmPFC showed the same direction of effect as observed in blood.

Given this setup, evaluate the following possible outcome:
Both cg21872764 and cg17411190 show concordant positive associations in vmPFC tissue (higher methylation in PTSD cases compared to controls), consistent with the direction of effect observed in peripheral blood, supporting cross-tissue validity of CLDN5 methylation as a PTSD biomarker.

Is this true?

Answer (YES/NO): YES